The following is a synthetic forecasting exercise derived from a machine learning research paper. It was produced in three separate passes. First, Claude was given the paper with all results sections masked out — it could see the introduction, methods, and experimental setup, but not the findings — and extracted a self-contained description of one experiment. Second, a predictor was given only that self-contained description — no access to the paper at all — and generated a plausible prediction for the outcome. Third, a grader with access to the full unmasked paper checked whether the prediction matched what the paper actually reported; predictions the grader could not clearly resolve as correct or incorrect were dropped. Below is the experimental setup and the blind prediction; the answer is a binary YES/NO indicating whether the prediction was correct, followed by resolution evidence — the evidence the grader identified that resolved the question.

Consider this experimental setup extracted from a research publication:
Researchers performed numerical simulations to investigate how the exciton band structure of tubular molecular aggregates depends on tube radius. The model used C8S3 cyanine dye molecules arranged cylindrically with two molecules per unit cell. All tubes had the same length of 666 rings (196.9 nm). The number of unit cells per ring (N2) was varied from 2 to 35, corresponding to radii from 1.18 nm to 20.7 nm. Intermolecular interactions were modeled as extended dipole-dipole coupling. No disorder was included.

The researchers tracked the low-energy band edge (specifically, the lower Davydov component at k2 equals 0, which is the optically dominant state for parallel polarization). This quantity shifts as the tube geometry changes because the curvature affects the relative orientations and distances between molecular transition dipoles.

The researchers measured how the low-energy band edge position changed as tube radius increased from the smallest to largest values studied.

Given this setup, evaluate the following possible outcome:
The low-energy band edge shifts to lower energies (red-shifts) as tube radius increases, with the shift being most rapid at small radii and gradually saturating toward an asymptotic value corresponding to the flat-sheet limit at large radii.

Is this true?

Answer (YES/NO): NO